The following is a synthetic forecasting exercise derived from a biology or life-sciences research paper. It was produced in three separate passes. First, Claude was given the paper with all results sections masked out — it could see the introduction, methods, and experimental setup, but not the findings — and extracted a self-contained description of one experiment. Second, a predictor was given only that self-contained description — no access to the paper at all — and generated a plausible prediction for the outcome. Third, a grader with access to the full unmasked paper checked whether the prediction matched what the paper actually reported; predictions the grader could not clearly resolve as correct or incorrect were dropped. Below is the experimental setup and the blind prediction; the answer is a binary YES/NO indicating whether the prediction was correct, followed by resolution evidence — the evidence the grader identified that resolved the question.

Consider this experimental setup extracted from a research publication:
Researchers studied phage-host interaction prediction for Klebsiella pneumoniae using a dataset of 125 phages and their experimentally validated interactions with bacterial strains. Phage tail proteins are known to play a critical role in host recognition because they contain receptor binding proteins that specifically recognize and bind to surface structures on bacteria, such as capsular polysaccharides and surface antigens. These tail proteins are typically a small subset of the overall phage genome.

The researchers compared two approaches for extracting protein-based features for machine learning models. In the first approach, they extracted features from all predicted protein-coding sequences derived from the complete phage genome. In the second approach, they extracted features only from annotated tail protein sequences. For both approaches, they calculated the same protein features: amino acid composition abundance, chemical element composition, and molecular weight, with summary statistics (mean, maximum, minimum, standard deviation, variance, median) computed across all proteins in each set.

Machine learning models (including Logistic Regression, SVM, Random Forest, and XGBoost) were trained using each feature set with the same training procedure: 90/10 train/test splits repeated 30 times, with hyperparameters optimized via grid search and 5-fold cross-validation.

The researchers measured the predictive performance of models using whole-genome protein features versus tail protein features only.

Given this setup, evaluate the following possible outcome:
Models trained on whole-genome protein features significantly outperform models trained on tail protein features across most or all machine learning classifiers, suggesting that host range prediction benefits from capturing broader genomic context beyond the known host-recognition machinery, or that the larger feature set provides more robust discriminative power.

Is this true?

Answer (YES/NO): NO